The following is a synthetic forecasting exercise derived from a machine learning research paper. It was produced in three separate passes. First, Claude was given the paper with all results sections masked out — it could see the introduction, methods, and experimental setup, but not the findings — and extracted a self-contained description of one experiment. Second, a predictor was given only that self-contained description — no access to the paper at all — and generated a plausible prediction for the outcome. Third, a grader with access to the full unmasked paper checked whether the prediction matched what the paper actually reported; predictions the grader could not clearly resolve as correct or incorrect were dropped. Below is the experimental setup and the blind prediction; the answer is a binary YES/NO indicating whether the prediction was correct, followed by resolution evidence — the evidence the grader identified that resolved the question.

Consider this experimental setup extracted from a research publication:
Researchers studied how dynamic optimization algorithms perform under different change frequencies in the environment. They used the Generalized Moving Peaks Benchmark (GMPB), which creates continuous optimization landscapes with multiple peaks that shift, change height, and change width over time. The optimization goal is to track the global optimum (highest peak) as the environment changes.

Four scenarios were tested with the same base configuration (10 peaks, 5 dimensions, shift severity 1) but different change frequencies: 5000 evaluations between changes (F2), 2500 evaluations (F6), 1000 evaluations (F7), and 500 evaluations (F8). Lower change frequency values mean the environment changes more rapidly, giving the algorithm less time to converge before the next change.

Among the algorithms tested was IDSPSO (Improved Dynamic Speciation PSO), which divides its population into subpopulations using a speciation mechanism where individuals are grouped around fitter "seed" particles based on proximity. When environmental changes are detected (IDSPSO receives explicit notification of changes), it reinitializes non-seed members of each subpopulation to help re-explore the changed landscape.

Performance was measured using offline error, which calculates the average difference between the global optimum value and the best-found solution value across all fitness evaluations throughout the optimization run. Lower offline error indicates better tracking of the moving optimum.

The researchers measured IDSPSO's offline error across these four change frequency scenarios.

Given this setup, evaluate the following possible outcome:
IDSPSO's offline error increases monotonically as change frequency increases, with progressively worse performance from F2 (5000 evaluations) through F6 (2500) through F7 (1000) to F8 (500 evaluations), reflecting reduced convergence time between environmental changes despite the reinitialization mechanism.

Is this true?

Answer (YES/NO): YES